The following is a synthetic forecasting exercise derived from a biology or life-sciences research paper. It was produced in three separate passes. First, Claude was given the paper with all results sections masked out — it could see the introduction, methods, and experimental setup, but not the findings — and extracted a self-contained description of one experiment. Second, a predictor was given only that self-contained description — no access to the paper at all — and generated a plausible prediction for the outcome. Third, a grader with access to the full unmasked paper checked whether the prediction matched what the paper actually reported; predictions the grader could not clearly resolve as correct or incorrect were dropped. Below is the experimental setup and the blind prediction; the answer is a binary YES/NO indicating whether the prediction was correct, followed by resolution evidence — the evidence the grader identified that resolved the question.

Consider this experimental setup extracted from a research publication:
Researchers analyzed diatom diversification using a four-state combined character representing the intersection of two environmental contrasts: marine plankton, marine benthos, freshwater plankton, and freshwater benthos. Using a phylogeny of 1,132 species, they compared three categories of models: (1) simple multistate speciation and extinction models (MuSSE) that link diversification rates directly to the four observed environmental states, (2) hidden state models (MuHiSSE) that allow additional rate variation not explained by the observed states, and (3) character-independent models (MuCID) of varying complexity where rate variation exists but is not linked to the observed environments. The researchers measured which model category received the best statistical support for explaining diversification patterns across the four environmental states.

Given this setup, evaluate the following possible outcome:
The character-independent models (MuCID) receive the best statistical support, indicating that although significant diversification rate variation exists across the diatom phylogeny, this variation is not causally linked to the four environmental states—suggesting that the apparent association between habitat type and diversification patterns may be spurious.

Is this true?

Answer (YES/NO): NO